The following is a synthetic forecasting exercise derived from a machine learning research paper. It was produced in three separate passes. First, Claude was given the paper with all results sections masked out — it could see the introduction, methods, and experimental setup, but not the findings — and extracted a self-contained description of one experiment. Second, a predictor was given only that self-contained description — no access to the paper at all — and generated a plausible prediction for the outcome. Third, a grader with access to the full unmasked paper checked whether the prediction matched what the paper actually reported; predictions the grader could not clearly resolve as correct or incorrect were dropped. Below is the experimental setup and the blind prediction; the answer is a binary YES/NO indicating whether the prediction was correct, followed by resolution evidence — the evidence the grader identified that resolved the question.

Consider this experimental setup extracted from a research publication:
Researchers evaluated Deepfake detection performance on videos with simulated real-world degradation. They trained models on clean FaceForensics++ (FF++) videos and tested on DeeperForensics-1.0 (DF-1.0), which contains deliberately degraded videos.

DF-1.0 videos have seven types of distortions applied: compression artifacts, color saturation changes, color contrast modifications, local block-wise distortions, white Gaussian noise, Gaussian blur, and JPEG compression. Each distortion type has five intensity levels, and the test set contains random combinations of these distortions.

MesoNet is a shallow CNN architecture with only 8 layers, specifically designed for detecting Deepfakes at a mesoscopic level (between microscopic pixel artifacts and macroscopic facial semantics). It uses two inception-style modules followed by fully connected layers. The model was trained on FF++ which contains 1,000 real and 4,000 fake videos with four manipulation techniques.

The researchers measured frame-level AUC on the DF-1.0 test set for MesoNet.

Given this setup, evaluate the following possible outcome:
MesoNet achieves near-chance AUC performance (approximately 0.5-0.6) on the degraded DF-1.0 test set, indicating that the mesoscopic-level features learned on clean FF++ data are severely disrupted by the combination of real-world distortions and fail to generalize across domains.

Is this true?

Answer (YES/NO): YES